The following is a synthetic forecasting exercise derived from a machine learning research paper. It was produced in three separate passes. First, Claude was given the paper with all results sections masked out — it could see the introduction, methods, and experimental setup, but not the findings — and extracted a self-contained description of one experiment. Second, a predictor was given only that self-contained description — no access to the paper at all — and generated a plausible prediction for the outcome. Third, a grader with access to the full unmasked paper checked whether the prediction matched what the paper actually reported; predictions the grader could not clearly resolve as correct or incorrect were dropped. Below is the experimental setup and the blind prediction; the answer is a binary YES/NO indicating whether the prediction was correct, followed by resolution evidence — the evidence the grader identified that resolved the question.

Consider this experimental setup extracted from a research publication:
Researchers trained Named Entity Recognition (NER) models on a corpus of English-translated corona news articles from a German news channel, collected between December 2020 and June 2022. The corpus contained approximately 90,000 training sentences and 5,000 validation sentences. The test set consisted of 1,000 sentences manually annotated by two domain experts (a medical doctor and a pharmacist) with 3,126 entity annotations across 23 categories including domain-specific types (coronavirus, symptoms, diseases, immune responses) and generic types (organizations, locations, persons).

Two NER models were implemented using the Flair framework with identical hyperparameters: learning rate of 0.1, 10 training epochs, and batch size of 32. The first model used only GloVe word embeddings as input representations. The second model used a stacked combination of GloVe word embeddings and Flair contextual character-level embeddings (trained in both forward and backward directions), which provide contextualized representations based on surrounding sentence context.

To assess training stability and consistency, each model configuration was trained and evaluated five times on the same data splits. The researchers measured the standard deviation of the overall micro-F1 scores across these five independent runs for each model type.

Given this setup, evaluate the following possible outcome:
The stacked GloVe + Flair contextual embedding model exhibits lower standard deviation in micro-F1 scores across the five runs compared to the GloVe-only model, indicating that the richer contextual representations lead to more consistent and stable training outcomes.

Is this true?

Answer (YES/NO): YES